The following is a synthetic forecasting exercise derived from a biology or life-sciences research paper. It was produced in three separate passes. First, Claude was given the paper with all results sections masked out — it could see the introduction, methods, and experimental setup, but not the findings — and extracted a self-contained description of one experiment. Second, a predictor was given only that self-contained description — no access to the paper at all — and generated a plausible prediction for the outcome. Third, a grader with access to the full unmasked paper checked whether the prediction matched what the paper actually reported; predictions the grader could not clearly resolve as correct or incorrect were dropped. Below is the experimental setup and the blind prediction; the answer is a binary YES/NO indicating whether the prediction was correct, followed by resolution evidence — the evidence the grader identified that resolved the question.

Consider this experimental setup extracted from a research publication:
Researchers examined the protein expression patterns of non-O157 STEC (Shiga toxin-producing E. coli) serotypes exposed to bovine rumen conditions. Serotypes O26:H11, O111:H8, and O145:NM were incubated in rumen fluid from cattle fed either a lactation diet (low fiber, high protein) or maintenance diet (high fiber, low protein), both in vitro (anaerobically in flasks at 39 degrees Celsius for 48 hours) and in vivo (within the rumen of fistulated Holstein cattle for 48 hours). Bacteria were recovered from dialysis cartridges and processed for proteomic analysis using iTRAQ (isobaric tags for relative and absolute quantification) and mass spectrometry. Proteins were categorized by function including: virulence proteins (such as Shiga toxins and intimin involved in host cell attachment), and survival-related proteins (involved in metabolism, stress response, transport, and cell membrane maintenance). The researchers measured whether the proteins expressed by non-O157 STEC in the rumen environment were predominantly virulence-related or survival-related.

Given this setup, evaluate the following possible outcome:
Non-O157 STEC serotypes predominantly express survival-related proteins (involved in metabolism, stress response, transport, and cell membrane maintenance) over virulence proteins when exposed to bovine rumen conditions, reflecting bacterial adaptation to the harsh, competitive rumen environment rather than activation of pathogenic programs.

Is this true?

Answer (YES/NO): YES